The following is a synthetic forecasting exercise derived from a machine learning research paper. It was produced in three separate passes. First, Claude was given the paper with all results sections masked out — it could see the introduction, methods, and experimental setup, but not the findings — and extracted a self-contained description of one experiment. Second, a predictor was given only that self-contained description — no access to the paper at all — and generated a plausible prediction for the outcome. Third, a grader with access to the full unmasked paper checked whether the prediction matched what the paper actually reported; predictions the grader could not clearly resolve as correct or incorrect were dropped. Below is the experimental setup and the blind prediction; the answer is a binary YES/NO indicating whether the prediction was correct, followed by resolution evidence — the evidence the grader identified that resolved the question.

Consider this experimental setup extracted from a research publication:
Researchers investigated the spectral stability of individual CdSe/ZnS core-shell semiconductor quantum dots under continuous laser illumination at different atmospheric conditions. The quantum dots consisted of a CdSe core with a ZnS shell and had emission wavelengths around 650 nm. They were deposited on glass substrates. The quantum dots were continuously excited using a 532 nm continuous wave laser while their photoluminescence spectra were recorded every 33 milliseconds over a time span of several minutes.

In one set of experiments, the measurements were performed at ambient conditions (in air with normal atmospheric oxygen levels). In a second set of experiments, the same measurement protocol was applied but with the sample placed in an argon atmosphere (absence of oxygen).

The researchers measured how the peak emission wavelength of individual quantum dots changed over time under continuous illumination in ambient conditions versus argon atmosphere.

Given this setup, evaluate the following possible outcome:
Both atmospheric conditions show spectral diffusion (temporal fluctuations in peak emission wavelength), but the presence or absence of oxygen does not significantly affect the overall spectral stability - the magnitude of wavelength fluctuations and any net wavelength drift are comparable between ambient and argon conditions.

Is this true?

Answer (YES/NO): NO